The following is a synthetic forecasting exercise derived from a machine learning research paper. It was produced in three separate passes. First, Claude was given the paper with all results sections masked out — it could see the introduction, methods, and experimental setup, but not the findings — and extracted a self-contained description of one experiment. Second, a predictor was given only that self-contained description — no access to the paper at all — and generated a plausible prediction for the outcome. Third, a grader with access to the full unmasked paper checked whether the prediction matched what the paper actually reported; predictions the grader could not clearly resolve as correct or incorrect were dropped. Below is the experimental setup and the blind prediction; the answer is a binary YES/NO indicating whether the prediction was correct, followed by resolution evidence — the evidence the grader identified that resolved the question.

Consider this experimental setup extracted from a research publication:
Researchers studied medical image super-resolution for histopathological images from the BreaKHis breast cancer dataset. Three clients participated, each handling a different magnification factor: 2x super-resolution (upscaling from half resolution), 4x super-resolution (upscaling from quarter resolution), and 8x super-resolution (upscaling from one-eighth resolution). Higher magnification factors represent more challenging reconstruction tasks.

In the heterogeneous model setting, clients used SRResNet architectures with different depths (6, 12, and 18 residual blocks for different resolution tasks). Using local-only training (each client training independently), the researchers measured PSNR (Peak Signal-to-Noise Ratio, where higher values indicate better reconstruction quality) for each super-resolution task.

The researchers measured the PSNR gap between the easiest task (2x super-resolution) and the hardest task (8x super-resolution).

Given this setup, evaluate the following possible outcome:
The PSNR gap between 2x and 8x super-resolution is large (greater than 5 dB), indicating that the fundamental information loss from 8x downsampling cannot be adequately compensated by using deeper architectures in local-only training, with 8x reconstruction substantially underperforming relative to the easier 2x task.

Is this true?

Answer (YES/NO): YES